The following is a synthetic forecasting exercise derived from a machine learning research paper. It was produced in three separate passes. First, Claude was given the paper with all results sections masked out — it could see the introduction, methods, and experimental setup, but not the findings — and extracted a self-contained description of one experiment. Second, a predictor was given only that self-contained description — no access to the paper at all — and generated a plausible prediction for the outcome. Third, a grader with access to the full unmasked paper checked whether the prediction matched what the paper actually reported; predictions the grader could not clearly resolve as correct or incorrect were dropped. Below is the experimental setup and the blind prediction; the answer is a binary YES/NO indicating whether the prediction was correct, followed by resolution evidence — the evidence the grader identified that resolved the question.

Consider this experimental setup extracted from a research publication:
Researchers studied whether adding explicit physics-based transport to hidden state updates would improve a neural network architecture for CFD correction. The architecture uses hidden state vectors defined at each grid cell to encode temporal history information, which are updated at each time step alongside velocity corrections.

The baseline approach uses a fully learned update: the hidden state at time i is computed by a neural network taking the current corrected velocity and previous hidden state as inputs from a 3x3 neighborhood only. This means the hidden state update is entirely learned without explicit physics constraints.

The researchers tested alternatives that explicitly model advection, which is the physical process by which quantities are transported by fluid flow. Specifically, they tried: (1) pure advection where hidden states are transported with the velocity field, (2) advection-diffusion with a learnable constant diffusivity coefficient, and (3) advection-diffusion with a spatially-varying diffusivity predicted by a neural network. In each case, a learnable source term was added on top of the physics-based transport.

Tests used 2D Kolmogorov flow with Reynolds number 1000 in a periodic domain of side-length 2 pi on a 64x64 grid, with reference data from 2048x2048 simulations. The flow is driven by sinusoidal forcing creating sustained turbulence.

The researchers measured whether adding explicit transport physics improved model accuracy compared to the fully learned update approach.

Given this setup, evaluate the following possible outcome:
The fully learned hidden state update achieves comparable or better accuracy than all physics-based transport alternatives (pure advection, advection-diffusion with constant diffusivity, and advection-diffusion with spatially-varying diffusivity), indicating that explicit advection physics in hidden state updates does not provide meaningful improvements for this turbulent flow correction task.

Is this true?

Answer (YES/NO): YES